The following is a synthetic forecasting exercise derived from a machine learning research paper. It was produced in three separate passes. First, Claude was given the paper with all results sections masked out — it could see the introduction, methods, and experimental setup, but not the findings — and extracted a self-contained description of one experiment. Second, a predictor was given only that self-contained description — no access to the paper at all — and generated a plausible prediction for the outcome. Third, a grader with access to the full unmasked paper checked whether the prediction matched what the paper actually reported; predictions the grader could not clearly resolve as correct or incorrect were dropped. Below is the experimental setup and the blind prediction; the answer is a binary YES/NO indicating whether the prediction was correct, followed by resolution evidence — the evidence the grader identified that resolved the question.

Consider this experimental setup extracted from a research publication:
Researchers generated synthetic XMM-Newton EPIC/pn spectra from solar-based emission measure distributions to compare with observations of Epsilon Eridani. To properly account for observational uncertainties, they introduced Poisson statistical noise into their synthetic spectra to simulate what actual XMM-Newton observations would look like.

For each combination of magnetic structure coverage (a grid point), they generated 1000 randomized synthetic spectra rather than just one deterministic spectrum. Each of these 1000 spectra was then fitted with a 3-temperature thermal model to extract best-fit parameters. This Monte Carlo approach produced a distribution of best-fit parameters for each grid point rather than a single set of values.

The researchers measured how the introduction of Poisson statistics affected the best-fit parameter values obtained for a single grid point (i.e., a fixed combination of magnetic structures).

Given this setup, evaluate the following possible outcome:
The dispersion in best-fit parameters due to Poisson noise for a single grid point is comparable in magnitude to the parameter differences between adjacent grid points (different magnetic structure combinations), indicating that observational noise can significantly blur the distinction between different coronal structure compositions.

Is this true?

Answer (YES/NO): YES